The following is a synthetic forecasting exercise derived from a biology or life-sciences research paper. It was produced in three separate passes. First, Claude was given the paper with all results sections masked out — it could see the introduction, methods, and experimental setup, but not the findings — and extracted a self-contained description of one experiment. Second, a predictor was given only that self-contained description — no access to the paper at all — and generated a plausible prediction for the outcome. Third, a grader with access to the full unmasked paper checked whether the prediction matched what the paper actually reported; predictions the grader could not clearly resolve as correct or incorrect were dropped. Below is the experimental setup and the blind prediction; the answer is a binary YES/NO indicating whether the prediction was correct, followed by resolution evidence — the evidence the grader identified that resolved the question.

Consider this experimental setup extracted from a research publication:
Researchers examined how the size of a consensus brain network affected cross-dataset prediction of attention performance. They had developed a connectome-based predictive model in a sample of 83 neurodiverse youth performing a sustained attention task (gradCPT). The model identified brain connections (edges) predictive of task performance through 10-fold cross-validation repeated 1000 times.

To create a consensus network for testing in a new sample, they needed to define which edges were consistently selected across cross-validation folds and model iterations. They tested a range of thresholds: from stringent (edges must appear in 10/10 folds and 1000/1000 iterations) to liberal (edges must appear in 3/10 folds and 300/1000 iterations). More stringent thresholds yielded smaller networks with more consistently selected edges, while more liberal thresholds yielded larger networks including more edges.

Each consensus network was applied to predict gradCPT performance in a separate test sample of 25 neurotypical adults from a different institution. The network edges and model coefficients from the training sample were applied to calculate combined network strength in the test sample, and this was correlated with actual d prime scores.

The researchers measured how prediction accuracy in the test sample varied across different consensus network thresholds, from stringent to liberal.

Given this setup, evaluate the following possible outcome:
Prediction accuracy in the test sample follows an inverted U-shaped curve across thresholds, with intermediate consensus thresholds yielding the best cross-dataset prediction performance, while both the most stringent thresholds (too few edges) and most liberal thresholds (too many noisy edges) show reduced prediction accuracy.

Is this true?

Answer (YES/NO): NO